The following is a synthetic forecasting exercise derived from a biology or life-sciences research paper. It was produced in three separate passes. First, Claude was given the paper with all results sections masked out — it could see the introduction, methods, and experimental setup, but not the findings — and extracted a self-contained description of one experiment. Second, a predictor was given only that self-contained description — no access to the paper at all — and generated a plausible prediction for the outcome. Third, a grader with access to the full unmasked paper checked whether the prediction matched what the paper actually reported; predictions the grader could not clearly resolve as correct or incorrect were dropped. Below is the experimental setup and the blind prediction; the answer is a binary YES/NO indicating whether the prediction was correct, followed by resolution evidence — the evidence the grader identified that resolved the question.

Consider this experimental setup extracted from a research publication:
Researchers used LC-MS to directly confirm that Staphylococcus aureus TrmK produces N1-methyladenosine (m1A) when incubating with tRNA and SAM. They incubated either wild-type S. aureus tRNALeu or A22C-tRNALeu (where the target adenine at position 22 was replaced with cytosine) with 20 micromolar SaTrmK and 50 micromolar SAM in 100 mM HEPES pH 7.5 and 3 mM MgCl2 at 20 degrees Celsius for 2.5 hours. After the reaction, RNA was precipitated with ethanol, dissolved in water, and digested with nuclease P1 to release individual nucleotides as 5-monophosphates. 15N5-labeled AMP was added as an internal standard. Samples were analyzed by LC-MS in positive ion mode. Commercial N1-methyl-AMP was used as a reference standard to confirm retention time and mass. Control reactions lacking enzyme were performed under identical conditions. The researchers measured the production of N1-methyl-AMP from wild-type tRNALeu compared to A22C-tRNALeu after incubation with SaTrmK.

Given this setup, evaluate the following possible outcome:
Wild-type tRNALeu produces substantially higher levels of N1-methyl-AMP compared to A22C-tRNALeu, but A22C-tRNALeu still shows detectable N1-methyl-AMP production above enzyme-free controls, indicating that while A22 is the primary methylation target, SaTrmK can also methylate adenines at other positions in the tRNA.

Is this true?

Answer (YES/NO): NO